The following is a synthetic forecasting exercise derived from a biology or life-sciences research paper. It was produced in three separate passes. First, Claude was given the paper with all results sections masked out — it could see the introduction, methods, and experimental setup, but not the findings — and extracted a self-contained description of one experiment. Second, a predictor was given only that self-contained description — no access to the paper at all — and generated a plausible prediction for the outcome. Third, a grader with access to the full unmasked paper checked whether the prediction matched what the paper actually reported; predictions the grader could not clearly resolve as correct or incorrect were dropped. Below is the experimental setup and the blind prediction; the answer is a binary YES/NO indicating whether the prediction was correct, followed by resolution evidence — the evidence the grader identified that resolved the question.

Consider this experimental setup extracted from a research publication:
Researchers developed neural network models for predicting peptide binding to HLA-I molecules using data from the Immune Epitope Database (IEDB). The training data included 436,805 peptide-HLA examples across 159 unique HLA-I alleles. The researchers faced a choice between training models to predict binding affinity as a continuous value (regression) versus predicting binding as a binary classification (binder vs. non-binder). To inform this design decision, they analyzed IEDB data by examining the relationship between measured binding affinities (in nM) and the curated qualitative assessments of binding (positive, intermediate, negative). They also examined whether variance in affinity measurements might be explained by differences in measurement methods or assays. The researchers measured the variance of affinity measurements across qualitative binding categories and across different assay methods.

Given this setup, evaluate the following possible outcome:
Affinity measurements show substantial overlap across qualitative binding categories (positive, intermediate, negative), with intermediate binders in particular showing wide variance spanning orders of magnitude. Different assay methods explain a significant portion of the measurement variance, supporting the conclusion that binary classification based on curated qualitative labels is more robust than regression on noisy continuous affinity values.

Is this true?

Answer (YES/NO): NO